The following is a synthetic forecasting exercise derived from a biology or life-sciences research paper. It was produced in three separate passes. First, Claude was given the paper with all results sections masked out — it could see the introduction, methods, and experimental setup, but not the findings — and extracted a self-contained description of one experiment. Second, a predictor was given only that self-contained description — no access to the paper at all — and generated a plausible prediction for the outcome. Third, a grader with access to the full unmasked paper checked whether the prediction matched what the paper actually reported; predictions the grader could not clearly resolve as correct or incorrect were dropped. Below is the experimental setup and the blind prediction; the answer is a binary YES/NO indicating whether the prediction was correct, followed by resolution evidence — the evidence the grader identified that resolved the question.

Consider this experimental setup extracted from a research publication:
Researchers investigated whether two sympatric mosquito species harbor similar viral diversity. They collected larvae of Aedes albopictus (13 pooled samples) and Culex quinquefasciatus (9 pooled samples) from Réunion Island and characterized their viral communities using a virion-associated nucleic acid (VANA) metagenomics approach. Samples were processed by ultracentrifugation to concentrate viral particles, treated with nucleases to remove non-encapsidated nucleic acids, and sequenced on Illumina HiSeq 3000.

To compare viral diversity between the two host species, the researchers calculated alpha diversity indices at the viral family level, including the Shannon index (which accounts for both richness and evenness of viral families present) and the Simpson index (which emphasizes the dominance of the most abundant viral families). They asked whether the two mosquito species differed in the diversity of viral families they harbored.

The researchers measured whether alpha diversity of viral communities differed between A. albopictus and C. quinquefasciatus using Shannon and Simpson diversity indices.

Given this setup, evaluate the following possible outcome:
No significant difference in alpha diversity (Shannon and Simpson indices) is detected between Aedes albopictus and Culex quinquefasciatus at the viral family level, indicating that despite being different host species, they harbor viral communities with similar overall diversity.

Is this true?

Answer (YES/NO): YES